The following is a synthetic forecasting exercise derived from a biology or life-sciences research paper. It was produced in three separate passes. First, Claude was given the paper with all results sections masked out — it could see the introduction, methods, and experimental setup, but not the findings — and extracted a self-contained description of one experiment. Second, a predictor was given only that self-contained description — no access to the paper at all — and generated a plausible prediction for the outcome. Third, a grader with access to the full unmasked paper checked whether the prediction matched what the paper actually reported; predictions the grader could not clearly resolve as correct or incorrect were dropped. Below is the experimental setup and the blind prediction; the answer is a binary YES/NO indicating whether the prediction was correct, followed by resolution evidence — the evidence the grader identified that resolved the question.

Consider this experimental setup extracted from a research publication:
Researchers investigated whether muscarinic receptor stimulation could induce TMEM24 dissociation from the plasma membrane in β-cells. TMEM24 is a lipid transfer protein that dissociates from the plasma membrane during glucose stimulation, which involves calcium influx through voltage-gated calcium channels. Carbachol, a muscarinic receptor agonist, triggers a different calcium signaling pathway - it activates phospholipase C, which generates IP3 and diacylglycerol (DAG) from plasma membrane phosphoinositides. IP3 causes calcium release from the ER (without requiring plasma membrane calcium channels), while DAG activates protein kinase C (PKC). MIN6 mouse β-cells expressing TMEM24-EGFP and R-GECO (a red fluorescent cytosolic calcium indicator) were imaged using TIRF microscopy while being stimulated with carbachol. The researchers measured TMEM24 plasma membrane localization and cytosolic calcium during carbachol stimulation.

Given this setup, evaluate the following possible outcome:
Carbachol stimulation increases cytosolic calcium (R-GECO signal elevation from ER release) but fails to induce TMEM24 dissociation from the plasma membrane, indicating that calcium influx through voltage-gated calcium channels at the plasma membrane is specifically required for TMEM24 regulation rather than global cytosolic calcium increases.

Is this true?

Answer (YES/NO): NO